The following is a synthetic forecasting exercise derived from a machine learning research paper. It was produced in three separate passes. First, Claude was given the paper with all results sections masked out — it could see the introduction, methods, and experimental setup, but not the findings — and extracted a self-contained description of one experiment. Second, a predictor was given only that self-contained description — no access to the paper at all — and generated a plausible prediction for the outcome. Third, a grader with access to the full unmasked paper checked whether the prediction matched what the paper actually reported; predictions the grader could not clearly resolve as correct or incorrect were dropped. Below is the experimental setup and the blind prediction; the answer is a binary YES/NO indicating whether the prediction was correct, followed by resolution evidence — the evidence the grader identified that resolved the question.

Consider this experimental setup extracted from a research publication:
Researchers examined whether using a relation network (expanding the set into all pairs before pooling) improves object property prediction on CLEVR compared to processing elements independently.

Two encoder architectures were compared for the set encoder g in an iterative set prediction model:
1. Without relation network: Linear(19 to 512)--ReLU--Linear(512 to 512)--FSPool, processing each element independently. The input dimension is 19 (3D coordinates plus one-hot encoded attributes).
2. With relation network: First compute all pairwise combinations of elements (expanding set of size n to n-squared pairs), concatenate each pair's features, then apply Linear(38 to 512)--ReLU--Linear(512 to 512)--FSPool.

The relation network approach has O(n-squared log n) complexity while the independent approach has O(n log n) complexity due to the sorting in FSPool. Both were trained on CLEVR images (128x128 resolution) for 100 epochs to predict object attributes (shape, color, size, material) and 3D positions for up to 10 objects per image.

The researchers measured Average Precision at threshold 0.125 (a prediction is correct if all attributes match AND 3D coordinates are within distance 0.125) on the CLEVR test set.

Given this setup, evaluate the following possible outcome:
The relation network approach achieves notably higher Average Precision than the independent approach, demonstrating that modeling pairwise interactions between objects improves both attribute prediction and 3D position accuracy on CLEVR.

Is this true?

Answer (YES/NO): NO